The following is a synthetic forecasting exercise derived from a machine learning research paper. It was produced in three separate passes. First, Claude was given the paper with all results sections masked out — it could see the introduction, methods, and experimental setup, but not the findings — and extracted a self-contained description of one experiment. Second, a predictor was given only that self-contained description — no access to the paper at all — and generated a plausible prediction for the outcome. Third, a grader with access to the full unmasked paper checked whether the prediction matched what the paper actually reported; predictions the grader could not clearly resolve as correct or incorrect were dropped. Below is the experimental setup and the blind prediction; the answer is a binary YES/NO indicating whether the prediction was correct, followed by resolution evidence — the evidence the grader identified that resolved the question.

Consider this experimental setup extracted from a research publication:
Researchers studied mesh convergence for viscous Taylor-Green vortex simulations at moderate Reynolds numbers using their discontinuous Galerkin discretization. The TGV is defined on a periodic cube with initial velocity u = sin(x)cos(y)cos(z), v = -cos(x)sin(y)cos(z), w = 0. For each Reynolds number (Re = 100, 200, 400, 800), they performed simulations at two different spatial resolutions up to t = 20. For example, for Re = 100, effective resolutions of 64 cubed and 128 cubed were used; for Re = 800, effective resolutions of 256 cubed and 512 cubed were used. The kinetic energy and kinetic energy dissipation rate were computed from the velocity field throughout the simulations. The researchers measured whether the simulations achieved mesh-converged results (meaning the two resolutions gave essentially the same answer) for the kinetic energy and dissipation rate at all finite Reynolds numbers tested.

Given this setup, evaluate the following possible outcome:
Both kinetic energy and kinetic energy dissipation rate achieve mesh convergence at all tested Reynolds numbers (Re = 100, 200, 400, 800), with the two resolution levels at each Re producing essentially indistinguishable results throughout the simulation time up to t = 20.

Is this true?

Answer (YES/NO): YES